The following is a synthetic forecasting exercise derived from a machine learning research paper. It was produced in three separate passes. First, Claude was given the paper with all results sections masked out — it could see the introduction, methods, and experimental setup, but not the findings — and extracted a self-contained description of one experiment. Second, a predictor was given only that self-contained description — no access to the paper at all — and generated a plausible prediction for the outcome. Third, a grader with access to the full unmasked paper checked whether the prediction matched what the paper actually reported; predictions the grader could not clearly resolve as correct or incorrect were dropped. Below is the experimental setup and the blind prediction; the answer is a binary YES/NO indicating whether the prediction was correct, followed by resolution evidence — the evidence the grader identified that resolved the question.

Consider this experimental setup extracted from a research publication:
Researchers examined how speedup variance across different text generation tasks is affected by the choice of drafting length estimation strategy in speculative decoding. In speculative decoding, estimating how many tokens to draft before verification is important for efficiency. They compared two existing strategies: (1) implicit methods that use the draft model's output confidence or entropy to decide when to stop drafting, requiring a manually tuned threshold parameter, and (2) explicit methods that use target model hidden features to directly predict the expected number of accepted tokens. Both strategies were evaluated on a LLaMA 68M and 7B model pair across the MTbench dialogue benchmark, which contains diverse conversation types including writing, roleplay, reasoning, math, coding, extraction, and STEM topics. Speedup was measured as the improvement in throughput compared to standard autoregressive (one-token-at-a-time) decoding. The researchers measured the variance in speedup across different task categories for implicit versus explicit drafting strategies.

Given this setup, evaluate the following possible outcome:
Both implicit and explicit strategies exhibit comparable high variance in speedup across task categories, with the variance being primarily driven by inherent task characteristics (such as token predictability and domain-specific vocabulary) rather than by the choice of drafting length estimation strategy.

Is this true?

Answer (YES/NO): NO